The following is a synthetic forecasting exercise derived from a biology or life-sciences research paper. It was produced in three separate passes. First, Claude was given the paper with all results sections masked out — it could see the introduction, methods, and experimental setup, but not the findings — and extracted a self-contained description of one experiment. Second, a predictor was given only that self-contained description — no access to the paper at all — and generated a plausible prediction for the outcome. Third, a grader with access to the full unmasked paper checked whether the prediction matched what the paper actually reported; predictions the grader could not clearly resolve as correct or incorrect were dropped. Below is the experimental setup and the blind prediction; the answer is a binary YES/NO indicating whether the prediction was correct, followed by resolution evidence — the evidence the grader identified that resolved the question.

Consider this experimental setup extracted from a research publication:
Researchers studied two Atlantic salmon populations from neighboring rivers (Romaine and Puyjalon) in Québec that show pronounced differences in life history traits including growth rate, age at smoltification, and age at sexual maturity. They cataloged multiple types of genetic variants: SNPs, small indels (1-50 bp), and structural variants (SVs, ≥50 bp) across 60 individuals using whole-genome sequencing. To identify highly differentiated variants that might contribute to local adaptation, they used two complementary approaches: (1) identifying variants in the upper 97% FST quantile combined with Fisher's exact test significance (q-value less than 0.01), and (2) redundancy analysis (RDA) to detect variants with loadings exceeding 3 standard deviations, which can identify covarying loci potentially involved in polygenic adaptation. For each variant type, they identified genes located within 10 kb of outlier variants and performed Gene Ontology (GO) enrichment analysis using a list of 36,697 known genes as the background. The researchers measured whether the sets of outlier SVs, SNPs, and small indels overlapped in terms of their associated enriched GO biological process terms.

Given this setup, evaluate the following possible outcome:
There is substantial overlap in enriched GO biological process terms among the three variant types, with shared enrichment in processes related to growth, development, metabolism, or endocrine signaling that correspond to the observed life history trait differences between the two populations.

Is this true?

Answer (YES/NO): NO